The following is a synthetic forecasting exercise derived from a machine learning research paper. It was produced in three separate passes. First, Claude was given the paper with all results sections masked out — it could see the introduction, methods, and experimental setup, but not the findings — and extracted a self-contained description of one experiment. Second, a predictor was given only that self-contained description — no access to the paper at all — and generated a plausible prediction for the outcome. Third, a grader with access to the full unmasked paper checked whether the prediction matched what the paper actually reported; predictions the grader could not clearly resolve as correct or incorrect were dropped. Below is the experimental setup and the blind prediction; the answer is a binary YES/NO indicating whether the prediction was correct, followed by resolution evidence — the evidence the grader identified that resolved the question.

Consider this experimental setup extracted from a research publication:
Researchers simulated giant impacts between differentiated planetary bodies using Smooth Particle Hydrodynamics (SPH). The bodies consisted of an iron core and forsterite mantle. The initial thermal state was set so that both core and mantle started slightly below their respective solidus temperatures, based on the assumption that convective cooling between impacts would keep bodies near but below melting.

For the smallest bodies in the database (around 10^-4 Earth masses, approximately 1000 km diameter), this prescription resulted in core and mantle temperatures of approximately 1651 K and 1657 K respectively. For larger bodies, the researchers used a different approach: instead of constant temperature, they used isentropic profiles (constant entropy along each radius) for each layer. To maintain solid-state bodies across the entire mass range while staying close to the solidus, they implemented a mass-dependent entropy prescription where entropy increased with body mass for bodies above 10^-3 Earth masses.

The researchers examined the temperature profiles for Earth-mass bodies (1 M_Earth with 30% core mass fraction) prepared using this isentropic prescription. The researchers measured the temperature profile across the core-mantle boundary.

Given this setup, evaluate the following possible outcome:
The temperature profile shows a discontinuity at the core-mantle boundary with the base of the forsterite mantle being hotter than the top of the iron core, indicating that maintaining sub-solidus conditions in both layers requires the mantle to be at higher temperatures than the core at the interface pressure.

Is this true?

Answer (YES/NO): NO